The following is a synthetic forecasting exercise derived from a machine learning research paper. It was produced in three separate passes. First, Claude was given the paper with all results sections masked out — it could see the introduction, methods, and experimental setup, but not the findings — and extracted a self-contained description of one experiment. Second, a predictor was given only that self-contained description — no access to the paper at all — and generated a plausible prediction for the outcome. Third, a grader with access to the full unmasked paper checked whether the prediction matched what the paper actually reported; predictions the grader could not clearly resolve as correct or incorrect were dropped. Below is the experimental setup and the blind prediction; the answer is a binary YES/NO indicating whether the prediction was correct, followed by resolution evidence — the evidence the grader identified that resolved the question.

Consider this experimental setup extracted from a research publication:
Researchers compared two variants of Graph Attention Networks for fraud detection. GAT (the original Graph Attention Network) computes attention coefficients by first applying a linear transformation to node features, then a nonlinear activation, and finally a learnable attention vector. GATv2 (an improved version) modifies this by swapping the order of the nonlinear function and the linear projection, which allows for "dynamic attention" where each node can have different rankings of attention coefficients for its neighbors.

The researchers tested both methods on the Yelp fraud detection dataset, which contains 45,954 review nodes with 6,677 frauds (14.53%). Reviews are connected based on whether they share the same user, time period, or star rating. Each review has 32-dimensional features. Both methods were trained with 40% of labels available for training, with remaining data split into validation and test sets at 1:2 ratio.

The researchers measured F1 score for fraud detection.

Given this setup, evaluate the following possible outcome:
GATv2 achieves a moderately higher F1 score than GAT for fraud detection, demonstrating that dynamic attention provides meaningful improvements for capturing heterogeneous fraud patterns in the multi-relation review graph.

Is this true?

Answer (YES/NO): YES